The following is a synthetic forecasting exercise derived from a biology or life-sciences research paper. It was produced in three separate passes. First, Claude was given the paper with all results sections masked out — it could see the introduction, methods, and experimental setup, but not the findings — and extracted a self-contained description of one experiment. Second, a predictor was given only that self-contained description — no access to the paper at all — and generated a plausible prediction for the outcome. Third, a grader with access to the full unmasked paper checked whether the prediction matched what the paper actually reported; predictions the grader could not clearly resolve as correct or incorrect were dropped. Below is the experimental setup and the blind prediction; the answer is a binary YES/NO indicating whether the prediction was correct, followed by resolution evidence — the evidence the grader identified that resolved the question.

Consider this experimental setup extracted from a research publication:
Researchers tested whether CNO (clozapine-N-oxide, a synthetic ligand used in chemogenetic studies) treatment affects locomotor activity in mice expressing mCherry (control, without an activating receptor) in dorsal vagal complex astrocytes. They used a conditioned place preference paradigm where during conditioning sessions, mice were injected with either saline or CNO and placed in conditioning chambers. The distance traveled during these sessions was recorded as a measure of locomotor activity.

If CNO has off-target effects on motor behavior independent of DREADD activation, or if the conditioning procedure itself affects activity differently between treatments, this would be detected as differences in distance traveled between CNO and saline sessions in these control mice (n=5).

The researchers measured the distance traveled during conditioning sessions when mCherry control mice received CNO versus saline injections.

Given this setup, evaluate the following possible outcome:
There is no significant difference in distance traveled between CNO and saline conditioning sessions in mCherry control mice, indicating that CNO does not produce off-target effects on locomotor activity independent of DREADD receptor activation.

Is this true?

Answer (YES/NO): YES